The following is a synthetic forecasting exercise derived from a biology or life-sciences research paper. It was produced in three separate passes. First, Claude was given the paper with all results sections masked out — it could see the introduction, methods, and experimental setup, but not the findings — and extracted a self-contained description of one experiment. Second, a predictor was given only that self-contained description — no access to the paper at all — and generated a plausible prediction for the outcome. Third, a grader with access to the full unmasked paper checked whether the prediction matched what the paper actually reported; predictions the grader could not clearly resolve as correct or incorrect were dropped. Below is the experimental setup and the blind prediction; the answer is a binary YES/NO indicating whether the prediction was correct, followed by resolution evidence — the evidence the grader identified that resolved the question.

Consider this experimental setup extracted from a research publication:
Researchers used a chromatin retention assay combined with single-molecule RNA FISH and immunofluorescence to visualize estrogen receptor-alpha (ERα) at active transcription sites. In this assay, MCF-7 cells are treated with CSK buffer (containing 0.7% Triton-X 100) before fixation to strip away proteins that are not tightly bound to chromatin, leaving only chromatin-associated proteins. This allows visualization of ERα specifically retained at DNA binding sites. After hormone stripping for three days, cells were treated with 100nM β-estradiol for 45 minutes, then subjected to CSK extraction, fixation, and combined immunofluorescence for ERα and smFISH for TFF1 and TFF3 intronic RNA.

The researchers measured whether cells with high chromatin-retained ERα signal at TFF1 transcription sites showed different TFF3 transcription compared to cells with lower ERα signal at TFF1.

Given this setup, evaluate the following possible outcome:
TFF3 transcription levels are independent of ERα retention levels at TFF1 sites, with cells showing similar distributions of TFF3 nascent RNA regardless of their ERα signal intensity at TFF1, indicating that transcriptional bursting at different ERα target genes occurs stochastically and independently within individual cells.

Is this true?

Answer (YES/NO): NO